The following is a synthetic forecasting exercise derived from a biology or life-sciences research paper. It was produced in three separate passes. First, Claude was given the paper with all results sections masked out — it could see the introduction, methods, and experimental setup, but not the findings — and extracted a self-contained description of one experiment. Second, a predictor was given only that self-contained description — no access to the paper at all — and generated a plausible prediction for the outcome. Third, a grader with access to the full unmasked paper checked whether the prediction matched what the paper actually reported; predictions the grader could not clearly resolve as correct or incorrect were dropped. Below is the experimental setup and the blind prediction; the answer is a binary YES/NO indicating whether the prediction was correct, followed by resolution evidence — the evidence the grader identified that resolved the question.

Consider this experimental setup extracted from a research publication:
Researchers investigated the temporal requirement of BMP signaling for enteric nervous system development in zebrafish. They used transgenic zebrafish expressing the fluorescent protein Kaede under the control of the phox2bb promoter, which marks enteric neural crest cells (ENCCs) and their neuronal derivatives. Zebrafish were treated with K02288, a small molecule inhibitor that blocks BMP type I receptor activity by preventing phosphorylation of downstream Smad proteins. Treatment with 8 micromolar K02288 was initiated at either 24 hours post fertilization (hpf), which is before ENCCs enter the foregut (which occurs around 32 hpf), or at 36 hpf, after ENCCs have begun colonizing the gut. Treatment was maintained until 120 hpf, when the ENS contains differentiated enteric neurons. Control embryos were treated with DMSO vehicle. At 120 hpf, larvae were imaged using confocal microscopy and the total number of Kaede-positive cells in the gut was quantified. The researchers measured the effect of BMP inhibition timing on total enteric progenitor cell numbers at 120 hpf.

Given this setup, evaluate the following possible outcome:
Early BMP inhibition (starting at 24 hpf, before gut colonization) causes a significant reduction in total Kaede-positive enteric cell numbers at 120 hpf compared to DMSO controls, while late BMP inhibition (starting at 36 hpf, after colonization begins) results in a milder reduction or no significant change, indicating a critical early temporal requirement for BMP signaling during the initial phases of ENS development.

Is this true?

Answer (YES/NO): YES